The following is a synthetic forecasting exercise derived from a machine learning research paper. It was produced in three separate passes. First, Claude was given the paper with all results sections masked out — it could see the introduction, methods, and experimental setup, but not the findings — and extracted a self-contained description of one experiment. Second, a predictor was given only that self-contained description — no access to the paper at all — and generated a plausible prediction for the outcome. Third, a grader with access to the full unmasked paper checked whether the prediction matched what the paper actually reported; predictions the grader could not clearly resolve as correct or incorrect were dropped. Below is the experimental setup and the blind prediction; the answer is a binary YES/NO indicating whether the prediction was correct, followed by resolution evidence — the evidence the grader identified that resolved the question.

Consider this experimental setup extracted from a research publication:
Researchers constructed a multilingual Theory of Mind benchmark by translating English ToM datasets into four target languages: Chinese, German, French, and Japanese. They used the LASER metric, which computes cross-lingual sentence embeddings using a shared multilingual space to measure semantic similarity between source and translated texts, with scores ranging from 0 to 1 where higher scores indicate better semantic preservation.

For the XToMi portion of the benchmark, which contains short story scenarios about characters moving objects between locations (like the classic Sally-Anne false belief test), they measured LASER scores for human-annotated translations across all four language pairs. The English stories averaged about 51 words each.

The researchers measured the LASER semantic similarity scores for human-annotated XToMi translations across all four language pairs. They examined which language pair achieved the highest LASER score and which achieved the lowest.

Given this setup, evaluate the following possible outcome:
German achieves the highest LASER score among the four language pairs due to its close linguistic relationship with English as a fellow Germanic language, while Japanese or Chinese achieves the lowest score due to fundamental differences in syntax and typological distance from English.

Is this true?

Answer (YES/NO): NO